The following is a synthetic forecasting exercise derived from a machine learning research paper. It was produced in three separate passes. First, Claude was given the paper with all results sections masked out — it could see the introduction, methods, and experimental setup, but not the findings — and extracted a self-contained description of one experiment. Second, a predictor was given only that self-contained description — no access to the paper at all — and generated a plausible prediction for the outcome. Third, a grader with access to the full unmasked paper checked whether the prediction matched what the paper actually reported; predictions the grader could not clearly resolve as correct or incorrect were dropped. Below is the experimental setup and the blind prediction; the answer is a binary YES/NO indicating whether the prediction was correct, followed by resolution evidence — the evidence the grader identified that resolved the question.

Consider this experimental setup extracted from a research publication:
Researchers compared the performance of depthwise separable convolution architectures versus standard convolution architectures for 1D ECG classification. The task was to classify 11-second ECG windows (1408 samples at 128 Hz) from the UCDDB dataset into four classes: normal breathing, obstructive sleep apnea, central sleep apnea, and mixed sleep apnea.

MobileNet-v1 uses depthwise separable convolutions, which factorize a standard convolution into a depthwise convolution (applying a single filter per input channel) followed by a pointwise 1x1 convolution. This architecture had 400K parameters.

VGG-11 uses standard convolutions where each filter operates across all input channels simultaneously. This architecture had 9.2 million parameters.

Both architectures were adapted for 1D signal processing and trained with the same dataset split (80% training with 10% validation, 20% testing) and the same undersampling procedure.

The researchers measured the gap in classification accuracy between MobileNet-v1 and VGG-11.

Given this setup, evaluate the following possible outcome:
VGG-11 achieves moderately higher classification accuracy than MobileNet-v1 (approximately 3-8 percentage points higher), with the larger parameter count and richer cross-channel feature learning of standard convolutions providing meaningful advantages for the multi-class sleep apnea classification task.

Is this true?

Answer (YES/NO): NO